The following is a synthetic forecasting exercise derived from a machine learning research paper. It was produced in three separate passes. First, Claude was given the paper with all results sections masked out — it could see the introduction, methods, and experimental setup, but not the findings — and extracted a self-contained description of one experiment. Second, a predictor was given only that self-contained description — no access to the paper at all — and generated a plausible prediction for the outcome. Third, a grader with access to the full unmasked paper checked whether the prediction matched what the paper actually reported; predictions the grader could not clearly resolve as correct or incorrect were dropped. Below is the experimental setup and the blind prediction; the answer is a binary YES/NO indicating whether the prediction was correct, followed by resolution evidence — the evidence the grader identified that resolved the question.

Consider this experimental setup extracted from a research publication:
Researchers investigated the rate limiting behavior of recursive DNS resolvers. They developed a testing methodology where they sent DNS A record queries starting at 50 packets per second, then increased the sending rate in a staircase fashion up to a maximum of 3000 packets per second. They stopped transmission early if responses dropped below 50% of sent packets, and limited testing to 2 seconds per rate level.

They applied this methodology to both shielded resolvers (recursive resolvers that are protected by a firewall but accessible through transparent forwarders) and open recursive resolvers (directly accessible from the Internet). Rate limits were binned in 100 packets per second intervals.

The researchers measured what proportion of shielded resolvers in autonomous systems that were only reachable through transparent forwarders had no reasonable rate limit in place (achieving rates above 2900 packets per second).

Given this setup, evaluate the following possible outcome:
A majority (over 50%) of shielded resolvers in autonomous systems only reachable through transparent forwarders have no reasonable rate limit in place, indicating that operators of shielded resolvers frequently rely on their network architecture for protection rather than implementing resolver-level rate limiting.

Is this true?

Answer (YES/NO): NO